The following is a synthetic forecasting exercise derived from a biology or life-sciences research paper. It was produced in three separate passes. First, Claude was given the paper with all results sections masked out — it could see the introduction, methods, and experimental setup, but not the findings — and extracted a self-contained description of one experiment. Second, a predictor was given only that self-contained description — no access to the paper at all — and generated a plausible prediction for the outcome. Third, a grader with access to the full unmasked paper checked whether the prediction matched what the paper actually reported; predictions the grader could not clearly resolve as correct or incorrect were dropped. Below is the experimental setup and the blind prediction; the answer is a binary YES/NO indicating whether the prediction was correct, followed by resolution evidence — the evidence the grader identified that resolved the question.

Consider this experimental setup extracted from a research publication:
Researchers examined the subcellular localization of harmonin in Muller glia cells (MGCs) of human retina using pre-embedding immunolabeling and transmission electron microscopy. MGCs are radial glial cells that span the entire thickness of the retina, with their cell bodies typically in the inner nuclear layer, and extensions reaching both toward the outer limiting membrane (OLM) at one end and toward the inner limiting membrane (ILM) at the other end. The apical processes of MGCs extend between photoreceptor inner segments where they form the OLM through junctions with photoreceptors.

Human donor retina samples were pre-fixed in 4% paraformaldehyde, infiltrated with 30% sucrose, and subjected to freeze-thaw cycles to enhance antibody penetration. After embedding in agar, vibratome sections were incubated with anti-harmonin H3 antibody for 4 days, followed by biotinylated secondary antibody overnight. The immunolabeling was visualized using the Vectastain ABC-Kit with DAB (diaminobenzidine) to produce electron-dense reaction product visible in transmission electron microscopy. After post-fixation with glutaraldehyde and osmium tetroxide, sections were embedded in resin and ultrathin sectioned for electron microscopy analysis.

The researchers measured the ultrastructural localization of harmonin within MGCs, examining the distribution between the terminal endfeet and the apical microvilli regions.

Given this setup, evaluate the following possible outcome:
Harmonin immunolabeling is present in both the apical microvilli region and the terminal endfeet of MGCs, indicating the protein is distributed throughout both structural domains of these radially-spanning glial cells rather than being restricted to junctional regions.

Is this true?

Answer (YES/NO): YES